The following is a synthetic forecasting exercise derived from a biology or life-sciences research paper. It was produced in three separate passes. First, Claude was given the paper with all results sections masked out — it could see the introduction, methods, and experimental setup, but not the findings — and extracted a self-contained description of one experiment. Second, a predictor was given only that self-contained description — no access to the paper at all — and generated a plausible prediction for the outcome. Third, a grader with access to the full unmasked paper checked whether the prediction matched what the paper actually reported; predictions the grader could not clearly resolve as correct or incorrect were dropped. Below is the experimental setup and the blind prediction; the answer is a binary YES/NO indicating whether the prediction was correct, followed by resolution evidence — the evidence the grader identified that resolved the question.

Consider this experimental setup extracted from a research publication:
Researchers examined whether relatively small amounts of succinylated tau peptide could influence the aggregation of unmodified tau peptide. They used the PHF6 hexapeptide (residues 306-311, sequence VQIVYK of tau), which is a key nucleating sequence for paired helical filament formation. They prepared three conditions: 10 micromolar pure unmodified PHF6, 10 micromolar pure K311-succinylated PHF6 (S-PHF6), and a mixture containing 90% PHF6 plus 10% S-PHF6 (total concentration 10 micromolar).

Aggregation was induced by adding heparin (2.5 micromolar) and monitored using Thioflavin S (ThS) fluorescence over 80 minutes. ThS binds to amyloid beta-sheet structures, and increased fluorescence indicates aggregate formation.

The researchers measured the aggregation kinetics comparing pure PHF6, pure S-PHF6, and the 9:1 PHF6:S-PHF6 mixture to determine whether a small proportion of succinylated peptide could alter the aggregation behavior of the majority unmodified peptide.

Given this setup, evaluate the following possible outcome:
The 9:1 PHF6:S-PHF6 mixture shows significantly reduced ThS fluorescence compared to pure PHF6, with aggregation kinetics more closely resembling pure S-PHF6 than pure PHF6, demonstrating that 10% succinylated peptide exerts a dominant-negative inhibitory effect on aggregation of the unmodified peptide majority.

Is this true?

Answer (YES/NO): NO